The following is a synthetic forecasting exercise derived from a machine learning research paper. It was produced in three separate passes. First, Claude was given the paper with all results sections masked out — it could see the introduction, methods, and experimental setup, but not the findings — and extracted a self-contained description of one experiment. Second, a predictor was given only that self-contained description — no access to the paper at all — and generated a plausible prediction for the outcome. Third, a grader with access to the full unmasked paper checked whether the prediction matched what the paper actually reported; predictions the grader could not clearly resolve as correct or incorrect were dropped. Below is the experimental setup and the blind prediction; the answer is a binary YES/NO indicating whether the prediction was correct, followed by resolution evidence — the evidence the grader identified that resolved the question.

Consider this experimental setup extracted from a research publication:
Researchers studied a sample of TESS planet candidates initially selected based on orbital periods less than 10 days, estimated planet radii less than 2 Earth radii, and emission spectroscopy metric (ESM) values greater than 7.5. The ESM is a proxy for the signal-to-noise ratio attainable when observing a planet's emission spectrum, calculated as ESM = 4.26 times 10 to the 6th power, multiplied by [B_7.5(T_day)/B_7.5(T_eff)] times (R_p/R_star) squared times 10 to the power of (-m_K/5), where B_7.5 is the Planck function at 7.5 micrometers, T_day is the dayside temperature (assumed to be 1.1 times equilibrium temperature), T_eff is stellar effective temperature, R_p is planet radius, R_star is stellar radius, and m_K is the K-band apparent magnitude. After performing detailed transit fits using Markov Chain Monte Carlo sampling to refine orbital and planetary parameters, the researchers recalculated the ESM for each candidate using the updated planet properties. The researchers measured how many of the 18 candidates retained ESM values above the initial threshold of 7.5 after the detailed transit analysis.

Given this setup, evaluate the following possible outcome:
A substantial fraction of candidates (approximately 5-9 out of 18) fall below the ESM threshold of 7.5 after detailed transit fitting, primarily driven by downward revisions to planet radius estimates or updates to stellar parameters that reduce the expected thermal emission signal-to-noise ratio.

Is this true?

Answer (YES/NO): NO